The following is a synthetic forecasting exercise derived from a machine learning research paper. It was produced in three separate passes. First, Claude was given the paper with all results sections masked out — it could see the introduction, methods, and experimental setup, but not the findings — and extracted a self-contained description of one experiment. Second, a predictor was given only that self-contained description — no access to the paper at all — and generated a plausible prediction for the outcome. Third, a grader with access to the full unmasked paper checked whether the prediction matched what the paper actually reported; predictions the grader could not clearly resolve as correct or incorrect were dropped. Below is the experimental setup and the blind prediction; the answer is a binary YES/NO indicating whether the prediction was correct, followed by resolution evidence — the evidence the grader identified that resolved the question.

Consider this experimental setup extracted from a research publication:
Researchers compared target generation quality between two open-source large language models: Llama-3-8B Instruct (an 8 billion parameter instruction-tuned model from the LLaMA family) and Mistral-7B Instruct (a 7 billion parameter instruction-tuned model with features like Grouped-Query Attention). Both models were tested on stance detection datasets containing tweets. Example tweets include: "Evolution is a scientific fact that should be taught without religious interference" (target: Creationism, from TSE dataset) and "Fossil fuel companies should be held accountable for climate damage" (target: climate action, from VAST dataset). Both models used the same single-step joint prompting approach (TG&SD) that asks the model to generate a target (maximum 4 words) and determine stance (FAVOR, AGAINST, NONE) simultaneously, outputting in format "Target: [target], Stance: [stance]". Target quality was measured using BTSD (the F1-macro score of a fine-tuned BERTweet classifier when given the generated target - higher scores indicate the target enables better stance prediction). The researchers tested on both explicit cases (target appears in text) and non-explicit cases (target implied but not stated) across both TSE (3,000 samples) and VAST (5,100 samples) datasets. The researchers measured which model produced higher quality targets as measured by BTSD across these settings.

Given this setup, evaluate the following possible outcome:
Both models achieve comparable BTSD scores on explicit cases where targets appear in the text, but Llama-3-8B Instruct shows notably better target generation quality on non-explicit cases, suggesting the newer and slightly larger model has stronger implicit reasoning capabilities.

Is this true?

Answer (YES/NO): NO